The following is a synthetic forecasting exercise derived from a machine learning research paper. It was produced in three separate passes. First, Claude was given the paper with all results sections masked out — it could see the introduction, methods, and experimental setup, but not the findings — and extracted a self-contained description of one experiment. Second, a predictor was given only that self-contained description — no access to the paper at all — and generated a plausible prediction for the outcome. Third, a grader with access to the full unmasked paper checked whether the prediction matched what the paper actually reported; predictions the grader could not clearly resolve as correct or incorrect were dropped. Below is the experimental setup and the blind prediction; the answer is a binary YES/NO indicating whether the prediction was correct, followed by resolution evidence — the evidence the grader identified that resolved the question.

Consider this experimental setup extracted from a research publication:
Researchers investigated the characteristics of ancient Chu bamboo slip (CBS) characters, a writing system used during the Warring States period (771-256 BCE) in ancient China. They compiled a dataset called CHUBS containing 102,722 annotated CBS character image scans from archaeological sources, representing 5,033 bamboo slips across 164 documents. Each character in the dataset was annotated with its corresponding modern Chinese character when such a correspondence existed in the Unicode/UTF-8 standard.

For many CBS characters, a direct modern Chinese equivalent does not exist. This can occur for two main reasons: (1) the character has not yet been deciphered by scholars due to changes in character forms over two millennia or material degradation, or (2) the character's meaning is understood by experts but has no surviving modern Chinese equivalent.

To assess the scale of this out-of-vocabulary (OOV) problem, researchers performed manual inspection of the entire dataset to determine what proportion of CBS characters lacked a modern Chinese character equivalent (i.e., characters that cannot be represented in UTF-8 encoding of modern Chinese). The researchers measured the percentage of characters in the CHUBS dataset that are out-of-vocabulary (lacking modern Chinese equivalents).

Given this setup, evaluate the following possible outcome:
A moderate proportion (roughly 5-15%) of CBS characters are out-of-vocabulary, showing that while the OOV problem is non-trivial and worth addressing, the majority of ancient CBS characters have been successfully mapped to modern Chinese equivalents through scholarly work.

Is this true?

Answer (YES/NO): NO